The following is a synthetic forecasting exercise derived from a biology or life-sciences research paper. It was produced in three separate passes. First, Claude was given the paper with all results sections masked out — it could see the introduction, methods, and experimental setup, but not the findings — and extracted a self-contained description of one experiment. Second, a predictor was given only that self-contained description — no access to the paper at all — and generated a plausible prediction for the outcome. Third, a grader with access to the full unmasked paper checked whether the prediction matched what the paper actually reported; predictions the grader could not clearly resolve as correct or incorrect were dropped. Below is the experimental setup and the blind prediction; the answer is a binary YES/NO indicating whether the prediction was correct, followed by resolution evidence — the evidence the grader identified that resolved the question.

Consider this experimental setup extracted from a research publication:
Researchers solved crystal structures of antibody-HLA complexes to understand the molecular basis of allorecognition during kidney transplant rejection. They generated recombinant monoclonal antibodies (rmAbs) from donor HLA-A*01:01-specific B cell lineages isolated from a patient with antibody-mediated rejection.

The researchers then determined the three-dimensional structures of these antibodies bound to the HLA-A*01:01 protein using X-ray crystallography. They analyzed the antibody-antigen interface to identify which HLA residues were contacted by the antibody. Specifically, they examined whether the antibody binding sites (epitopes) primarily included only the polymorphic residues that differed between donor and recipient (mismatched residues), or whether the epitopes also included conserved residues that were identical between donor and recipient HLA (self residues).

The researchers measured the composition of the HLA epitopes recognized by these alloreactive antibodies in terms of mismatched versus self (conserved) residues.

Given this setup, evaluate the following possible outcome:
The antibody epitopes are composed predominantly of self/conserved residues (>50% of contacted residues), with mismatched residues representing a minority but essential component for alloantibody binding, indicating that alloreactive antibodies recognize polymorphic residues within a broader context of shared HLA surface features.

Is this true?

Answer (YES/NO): YES